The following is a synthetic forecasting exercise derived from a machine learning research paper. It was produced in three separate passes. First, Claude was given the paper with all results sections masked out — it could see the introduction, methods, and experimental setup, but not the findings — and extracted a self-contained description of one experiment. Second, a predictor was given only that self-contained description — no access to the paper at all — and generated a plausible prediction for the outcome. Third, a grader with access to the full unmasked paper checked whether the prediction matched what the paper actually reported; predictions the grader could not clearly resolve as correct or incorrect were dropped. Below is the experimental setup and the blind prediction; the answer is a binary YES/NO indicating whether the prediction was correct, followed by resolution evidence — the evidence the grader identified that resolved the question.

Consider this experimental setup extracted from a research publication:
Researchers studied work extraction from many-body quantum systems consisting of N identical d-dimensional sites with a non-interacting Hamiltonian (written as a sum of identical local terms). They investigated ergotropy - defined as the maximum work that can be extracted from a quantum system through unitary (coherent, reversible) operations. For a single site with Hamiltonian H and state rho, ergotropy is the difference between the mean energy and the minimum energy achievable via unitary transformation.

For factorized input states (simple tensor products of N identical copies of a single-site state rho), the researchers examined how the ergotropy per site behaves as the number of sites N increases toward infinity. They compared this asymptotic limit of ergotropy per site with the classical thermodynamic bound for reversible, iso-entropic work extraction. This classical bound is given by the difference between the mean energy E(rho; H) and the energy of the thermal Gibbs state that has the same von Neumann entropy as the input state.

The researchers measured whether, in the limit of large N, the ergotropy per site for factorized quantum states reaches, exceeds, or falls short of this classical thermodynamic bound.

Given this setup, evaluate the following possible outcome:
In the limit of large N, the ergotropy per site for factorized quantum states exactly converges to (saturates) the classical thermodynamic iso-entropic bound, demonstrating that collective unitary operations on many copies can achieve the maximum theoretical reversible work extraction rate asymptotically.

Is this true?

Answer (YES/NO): YES